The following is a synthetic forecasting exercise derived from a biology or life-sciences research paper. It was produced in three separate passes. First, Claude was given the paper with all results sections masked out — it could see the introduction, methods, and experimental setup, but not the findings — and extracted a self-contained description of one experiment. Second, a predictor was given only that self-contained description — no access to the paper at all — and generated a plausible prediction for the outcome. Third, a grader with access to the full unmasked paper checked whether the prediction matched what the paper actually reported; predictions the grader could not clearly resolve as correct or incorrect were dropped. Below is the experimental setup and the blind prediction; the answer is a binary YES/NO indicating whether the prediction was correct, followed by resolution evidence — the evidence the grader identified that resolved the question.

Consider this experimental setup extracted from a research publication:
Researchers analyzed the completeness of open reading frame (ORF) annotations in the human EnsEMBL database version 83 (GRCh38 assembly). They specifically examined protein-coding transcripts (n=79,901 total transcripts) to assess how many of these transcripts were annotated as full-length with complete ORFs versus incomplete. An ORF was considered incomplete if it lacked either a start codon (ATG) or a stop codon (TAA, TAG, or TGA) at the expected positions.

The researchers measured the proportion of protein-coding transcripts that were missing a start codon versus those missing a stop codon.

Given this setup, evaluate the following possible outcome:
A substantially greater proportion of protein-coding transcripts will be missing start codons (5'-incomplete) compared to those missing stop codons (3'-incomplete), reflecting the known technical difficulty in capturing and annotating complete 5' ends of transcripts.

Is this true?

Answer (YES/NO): NO